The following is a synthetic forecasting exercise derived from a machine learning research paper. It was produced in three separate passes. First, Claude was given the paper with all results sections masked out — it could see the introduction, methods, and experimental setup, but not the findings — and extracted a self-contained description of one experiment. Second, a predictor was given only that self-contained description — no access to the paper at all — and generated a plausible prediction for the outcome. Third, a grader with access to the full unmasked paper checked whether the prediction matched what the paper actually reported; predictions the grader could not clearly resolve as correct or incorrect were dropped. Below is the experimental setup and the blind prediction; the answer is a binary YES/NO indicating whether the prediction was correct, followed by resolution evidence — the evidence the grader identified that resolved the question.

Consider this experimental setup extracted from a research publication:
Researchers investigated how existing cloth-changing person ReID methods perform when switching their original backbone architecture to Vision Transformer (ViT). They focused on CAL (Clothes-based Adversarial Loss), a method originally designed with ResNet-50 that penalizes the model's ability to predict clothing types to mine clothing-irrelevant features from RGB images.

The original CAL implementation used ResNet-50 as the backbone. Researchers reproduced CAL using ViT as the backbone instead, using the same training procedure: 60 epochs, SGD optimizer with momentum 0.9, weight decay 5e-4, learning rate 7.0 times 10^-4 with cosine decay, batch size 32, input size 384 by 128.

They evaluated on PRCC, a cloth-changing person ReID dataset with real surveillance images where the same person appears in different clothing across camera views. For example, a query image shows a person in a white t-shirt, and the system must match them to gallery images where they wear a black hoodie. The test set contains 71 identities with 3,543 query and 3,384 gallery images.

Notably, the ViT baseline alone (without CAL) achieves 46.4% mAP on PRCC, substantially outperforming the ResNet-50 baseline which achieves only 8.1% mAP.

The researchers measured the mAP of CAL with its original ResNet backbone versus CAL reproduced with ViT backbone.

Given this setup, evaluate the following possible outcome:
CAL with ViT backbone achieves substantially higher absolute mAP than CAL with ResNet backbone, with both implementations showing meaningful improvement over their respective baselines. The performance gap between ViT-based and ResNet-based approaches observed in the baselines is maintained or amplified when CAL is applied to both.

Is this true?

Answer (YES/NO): NO